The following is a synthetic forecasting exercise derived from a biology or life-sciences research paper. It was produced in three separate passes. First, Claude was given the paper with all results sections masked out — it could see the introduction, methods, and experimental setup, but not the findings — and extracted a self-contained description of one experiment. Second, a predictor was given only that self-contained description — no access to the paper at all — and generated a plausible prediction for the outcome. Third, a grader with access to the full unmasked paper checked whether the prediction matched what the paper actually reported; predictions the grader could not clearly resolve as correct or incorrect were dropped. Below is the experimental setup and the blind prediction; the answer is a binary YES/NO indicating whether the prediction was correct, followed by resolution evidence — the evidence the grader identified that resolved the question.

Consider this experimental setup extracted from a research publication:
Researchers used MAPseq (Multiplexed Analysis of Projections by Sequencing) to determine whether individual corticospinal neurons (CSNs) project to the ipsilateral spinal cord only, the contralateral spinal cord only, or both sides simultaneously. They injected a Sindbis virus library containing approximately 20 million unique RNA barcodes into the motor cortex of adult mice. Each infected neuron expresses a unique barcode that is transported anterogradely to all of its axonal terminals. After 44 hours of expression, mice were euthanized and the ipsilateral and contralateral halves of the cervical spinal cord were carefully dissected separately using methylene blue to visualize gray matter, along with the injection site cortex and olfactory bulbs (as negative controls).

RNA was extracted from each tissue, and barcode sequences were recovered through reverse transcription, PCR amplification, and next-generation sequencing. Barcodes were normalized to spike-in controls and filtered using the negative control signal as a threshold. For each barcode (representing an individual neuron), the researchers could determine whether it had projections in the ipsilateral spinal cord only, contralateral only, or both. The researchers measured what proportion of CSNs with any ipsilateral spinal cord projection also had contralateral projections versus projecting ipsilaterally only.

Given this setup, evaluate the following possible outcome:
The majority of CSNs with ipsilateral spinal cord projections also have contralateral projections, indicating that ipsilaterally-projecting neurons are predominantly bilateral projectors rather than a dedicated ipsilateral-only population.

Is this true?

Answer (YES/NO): YES